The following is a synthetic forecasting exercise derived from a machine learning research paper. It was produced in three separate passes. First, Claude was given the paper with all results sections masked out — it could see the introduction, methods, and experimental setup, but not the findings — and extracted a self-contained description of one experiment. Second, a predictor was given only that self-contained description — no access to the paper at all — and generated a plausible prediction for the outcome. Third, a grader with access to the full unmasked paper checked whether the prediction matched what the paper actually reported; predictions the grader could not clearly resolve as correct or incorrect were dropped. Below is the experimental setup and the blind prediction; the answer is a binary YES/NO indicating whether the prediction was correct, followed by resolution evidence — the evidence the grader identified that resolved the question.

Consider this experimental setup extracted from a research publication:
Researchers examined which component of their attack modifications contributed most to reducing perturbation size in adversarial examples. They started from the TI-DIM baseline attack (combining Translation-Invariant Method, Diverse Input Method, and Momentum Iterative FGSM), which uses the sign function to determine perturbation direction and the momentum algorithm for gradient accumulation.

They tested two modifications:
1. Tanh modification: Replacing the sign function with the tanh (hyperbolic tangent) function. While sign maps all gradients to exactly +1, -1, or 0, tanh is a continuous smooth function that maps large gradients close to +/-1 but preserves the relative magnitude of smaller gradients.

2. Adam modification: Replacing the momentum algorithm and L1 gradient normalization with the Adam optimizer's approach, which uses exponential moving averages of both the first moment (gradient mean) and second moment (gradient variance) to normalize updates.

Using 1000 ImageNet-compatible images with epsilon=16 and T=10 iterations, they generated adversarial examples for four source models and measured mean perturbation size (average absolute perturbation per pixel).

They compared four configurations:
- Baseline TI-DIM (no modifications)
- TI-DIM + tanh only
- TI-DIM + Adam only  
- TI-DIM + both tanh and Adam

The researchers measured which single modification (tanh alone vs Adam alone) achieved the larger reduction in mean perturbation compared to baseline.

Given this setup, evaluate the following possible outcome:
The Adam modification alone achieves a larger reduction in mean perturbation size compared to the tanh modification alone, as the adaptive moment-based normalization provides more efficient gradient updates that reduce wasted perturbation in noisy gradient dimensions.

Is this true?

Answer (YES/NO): NO